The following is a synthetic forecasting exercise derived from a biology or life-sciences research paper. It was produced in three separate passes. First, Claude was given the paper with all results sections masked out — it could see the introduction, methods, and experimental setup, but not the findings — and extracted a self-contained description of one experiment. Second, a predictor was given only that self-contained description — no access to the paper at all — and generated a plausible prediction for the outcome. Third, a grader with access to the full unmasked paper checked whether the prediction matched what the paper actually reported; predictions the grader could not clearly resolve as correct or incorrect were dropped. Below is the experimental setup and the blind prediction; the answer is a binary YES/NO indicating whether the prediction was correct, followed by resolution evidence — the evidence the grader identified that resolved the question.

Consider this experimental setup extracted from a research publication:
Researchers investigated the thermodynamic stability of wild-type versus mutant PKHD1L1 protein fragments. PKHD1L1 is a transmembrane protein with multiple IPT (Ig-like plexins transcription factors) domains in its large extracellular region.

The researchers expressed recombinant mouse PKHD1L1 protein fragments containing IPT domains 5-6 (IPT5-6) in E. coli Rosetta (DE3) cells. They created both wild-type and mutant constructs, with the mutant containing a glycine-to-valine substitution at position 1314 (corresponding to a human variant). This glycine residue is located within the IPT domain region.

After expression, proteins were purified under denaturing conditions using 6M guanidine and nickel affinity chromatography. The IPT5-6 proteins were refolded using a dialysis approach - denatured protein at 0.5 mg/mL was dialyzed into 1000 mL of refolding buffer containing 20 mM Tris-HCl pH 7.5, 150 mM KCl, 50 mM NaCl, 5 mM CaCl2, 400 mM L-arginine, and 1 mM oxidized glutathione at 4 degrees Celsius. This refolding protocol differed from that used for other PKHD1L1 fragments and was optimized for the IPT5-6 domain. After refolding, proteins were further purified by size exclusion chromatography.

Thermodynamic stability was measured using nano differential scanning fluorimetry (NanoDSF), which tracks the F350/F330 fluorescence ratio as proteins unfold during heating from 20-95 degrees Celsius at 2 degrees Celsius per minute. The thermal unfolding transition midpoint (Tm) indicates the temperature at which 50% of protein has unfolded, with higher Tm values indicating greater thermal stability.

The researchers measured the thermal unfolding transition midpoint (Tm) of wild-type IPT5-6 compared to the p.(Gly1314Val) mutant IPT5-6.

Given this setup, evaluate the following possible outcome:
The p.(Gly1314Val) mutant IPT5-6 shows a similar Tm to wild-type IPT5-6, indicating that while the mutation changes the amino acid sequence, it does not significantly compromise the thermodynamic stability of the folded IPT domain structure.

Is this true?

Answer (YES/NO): NO